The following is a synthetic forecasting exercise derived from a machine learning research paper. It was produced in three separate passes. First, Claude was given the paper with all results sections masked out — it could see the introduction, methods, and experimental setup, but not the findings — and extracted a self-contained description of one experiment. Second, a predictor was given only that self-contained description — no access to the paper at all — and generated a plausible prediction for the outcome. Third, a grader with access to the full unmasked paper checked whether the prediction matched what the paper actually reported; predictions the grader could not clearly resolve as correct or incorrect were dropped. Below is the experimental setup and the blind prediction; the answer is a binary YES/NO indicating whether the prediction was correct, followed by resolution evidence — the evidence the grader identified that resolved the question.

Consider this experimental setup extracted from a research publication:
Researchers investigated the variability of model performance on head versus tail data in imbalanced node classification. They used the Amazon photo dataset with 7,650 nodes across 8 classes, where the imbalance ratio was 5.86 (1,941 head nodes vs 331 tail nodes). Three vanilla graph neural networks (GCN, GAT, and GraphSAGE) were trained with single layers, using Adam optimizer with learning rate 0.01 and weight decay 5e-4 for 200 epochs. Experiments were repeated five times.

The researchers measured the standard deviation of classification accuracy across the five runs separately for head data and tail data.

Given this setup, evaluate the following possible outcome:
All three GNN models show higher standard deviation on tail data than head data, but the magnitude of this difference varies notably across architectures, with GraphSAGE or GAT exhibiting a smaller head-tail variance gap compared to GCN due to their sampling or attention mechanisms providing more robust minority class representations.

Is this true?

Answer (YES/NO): NO